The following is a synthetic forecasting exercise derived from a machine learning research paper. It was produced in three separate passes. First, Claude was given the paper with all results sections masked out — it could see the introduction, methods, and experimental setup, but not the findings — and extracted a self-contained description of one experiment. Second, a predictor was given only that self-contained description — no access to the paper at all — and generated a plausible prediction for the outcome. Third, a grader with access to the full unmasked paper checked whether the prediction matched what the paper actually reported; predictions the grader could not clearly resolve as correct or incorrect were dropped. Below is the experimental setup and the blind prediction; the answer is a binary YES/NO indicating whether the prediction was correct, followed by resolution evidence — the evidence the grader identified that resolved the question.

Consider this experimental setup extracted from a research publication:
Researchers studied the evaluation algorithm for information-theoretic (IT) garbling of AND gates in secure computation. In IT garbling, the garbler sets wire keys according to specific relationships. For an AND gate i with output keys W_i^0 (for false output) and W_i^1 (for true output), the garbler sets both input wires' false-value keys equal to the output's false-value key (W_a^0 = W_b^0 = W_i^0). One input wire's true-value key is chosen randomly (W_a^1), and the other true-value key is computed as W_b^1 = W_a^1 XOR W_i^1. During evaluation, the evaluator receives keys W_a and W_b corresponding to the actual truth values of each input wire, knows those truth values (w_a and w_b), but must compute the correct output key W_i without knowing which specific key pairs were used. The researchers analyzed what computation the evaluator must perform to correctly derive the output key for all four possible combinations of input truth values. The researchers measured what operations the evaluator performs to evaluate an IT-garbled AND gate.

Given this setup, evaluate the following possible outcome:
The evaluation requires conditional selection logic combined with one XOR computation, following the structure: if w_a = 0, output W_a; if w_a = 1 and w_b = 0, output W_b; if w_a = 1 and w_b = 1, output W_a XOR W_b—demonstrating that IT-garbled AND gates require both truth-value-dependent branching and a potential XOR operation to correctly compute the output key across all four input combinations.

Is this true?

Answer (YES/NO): YES